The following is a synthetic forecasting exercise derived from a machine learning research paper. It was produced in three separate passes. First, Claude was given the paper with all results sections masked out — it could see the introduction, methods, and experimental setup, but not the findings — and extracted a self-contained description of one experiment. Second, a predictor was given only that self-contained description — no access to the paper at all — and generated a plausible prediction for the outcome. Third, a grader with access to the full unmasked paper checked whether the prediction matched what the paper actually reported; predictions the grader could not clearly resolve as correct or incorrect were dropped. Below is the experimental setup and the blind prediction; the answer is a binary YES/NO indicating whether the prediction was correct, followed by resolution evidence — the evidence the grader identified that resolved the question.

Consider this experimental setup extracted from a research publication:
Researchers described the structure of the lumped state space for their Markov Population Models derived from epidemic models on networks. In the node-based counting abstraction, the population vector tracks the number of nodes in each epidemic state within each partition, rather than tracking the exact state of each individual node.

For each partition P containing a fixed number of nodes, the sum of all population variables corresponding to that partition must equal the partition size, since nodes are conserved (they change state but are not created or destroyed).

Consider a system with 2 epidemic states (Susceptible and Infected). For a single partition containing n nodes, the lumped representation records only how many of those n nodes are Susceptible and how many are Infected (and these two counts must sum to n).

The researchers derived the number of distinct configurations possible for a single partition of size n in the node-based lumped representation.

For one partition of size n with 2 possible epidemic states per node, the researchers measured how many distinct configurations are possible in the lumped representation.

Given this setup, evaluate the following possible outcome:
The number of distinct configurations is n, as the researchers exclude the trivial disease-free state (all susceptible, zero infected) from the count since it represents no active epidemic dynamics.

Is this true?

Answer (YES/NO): NO